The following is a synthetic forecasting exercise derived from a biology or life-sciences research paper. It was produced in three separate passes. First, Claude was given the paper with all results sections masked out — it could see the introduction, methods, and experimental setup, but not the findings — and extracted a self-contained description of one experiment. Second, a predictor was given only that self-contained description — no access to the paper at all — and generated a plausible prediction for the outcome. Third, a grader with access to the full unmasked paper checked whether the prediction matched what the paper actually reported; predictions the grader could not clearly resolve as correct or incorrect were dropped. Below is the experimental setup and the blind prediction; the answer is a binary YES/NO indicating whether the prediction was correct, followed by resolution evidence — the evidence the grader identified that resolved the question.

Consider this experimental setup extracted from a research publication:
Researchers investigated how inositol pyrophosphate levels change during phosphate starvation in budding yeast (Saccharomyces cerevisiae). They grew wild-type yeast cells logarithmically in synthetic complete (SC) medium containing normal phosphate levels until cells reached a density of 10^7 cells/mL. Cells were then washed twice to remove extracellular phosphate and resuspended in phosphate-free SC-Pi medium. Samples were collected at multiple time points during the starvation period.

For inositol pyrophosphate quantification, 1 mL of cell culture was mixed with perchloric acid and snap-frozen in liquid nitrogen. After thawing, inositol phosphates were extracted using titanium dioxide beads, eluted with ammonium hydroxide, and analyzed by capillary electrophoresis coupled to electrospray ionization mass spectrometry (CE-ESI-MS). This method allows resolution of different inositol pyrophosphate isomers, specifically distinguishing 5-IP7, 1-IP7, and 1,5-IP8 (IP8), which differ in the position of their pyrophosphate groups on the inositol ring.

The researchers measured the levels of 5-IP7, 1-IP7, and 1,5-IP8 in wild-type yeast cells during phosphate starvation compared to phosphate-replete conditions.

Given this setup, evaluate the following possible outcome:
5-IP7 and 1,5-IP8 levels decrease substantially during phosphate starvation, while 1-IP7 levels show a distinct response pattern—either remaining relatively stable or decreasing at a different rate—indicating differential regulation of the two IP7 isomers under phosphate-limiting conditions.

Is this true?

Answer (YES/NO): NO